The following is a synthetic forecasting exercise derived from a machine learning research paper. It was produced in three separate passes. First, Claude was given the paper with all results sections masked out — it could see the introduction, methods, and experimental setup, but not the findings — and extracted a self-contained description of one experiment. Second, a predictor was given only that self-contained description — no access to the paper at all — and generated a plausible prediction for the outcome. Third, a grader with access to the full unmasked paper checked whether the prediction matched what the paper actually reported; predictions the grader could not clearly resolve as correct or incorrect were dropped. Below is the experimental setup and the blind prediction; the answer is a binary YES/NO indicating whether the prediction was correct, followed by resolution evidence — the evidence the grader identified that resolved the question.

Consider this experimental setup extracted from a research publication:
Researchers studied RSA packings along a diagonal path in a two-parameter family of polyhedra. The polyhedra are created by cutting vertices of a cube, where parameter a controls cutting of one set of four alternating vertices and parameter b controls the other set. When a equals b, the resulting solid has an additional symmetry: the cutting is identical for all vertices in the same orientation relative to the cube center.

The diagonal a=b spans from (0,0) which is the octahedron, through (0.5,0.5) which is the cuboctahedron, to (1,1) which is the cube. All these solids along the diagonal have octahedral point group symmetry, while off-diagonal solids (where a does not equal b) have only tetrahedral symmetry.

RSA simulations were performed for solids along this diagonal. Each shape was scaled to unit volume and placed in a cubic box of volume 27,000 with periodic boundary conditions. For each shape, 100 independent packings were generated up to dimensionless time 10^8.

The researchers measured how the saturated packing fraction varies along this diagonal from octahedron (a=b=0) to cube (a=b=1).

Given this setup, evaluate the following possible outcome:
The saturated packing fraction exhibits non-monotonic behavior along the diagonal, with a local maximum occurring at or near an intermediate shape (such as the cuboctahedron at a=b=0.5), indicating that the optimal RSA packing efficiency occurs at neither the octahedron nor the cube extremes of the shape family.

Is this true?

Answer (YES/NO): NO